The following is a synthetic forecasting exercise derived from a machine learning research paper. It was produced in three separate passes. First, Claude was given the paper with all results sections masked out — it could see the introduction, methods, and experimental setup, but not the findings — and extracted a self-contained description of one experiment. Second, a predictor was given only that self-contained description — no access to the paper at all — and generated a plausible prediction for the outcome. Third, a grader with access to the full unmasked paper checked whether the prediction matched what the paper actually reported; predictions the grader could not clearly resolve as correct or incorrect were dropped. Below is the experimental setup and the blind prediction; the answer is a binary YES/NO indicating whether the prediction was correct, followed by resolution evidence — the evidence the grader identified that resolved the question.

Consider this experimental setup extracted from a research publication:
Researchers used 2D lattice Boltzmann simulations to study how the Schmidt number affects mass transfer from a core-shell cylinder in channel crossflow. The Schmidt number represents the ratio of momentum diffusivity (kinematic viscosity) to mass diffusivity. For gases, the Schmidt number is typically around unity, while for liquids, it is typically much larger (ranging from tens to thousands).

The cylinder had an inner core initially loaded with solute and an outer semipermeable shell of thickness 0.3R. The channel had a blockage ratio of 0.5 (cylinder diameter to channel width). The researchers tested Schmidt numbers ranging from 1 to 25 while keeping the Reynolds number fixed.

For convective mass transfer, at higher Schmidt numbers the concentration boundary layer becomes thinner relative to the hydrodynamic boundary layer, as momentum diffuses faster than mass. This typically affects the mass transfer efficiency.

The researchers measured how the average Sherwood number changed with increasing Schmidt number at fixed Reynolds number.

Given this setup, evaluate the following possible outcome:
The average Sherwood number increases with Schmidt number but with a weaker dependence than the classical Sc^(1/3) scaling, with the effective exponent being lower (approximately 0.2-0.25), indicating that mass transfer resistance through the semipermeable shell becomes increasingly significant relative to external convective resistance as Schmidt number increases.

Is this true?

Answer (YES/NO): NO